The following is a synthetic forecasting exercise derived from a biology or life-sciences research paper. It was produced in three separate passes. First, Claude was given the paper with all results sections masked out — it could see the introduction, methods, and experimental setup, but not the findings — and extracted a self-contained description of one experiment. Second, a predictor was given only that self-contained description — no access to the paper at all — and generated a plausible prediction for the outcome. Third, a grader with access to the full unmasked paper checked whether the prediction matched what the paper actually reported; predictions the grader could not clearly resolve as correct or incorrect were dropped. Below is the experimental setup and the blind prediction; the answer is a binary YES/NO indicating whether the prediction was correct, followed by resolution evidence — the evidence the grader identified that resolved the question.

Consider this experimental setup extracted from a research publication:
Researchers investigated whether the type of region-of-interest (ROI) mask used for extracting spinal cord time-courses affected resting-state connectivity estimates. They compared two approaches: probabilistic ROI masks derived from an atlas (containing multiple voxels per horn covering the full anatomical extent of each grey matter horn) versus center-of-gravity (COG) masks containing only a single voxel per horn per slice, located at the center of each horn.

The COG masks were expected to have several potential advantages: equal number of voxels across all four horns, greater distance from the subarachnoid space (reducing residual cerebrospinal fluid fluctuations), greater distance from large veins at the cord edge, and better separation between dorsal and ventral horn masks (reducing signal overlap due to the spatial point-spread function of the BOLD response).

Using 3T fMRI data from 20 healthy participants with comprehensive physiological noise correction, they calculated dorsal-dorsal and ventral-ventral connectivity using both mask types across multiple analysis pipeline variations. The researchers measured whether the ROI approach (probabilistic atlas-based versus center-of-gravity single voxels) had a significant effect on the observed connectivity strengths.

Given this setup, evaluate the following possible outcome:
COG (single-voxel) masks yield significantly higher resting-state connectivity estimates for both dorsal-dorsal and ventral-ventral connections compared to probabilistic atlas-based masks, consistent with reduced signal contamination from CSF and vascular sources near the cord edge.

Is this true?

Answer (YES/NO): NO